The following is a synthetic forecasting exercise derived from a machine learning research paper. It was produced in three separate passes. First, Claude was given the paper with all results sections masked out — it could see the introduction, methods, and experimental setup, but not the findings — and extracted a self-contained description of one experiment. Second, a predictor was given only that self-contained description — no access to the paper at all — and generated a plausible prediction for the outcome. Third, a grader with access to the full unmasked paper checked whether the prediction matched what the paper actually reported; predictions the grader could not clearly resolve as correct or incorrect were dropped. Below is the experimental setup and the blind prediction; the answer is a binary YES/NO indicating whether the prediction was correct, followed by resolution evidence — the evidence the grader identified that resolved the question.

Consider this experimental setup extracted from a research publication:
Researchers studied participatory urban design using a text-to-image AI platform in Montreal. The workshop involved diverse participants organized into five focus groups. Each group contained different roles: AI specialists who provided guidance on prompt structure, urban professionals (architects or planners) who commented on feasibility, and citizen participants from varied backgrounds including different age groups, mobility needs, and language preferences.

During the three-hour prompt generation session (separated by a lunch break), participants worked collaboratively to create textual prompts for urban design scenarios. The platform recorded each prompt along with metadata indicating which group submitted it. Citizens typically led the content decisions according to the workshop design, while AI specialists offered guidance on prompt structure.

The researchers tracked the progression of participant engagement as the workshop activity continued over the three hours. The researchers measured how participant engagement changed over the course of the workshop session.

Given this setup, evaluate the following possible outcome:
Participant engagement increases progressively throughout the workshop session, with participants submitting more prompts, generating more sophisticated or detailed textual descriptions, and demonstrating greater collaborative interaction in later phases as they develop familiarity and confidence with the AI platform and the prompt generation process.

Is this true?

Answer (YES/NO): YES